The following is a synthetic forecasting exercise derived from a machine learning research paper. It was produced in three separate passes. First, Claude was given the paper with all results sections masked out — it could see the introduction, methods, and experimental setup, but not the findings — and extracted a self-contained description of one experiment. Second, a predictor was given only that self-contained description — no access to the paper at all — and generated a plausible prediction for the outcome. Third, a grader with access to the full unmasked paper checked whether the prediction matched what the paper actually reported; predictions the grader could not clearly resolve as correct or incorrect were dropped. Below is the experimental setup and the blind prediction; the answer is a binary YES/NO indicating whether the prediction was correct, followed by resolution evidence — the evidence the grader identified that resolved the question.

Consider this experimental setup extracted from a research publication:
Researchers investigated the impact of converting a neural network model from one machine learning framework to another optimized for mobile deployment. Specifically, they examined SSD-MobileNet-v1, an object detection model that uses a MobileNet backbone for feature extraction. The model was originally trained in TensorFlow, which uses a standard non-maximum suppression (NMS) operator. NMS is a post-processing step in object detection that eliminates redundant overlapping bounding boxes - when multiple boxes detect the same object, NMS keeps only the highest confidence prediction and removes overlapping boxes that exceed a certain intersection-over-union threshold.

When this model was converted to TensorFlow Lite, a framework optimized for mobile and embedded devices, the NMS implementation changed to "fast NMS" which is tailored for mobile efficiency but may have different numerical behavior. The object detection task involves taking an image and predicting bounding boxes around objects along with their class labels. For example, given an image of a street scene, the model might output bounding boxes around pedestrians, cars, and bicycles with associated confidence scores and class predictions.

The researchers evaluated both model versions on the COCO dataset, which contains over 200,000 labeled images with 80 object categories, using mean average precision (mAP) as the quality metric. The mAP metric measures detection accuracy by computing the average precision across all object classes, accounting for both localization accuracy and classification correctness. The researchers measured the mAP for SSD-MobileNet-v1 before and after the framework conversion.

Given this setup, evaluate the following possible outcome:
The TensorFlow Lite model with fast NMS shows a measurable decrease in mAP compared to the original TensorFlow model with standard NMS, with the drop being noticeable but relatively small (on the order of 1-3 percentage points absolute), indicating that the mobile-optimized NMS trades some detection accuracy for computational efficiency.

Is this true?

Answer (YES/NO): NO